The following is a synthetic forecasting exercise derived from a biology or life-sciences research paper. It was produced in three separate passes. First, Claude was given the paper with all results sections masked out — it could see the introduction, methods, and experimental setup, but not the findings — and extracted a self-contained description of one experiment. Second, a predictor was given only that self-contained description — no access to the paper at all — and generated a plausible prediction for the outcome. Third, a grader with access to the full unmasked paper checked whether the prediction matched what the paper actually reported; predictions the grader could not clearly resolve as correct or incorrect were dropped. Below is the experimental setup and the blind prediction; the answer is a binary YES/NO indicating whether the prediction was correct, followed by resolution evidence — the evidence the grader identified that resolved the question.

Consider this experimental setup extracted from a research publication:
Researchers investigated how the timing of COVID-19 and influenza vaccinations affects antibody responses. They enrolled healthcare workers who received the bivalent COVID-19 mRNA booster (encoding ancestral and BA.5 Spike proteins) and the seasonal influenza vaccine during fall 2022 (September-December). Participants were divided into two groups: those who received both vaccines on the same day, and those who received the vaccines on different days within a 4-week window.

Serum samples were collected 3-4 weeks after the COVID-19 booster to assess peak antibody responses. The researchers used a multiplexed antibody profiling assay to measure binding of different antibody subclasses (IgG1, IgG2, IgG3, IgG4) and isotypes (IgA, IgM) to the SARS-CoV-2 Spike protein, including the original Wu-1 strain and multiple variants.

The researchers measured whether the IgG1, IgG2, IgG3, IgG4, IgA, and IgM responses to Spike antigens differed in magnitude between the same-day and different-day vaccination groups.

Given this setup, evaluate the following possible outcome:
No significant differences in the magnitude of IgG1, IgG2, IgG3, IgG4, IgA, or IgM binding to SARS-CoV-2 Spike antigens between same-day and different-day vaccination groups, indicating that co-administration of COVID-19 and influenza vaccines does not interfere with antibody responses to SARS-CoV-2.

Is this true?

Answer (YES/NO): NO